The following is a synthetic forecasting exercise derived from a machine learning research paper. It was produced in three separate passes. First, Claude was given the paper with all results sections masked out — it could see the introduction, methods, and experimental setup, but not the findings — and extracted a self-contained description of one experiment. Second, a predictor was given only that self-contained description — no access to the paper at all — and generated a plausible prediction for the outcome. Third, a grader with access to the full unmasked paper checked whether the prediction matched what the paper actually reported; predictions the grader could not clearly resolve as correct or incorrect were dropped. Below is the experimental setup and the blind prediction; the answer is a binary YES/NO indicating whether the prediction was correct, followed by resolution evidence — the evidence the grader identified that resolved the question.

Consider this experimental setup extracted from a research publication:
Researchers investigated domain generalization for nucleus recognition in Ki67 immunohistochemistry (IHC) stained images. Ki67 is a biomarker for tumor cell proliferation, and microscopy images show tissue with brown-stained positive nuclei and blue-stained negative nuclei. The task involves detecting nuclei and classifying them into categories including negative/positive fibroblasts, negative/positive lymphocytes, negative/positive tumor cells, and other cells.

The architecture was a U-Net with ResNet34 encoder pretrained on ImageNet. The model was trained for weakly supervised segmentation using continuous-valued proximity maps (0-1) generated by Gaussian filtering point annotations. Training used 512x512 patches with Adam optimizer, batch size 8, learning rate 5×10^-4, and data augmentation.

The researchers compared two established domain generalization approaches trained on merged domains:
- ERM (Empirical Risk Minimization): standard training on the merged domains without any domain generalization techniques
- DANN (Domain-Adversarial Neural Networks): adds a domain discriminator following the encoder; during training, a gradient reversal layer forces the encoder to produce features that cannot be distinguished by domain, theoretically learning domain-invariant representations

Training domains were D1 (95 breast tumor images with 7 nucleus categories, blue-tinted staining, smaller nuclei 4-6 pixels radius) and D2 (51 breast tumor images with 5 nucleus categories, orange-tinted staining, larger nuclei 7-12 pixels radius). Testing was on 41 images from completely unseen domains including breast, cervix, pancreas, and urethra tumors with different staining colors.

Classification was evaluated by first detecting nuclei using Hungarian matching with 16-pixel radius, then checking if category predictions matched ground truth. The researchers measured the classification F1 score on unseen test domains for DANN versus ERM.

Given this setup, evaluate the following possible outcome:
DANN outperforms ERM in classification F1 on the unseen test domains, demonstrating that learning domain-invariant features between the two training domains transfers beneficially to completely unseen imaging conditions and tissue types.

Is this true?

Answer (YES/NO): NO